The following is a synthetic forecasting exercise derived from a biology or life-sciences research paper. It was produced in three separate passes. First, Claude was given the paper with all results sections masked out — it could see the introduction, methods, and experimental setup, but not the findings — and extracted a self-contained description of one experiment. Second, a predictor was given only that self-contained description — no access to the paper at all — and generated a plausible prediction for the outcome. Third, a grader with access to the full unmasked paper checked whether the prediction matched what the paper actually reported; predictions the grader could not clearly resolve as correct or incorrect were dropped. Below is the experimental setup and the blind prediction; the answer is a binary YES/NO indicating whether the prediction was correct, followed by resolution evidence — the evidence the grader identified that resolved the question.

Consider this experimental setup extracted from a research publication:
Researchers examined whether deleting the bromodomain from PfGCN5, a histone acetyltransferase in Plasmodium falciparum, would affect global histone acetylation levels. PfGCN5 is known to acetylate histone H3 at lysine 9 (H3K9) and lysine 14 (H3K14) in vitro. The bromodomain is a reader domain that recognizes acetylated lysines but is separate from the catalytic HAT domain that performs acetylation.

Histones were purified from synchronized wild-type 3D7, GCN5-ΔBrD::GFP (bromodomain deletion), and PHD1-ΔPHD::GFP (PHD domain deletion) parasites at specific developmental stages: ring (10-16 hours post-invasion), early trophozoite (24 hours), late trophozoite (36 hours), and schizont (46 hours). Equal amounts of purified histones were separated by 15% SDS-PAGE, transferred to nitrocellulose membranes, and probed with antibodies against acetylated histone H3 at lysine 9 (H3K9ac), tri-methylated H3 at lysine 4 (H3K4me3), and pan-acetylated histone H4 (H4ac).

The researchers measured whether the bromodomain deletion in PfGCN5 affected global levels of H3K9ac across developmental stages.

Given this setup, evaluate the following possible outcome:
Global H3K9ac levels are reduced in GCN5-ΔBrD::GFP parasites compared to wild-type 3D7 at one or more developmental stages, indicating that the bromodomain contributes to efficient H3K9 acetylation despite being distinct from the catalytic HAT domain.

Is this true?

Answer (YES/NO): YES